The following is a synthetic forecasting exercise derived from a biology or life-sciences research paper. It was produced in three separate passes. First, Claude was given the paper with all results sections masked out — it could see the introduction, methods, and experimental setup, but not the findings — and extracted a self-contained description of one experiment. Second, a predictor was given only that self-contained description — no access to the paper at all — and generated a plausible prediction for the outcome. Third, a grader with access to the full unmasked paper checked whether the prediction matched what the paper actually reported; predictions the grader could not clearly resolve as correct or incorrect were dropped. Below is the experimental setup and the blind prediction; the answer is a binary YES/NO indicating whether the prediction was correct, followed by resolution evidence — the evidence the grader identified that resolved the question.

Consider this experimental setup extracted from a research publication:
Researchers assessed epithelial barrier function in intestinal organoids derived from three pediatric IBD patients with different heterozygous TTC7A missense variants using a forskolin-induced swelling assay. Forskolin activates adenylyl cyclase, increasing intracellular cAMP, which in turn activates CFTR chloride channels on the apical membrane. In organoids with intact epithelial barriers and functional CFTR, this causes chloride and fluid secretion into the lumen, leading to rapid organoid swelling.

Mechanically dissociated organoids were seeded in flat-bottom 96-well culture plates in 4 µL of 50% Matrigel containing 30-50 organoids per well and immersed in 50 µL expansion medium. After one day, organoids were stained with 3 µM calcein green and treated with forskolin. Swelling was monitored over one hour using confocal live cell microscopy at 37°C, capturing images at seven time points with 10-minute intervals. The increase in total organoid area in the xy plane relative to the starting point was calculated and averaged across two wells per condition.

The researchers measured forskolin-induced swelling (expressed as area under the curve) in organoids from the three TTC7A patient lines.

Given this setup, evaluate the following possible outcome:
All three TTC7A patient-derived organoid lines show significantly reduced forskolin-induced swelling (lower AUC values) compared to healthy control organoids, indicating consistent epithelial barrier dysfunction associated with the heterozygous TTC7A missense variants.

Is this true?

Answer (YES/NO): NO